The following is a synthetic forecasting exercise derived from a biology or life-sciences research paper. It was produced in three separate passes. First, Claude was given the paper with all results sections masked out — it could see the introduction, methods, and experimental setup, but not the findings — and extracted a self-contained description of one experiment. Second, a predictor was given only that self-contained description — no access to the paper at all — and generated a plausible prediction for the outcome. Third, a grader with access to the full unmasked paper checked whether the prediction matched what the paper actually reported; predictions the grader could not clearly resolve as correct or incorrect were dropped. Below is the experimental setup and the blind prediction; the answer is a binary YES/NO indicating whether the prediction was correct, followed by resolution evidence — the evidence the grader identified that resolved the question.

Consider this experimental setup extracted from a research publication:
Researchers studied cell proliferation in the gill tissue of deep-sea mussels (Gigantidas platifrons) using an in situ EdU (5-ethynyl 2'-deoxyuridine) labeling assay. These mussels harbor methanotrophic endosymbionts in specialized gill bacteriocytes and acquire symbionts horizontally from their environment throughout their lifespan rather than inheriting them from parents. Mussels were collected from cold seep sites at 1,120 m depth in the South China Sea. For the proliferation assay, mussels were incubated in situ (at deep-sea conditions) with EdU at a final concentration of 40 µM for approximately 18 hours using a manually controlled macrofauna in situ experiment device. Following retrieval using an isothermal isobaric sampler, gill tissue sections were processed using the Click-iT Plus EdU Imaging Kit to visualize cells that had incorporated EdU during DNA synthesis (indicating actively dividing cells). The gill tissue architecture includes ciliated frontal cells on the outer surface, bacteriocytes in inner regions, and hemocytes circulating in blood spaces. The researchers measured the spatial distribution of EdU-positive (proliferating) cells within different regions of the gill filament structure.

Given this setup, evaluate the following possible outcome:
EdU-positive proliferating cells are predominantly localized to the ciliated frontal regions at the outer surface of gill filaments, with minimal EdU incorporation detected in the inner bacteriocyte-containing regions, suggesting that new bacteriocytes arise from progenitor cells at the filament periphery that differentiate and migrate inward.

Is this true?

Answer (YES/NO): NO